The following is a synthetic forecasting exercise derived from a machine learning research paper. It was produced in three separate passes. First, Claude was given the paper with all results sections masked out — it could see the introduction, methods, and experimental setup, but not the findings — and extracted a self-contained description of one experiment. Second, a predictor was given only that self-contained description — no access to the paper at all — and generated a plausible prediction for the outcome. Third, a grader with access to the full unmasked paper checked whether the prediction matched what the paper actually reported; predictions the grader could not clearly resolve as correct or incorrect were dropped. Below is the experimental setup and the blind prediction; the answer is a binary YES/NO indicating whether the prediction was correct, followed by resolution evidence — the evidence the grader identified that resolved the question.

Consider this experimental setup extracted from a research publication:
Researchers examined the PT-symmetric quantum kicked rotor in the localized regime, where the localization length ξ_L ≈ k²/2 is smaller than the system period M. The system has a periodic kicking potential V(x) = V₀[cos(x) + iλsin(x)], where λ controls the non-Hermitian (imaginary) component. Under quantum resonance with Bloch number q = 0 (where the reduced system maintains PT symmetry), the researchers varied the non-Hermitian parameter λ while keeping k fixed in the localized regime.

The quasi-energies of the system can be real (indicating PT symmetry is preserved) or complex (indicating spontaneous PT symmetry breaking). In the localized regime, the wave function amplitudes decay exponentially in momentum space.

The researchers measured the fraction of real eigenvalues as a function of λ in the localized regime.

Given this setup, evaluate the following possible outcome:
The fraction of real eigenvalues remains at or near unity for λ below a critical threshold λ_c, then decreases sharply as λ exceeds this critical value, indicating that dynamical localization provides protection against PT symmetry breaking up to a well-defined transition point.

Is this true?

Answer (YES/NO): YES